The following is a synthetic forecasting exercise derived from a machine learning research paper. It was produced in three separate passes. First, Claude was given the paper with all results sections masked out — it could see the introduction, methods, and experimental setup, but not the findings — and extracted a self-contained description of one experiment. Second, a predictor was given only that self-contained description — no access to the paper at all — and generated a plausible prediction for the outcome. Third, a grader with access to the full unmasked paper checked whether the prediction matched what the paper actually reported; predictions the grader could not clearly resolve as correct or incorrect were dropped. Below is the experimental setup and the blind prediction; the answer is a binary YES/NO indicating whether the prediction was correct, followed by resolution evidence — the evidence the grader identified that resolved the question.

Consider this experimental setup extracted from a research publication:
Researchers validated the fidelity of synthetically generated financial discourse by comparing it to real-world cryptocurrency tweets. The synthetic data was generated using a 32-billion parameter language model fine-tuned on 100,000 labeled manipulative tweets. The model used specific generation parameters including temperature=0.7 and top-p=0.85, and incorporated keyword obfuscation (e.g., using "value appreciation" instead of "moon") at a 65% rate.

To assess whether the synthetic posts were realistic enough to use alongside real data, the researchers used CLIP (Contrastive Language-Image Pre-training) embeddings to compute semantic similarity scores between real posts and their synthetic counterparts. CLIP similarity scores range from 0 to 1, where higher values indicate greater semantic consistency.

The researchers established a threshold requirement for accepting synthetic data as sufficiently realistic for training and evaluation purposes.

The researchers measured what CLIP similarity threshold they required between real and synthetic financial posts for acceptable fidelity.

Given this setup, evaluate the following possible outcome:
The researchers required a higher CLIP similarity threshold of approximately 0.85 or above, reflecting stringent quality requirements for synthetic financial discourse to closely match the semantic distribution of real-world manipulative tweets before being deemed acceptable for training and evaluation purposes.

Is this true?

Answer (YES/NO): YES